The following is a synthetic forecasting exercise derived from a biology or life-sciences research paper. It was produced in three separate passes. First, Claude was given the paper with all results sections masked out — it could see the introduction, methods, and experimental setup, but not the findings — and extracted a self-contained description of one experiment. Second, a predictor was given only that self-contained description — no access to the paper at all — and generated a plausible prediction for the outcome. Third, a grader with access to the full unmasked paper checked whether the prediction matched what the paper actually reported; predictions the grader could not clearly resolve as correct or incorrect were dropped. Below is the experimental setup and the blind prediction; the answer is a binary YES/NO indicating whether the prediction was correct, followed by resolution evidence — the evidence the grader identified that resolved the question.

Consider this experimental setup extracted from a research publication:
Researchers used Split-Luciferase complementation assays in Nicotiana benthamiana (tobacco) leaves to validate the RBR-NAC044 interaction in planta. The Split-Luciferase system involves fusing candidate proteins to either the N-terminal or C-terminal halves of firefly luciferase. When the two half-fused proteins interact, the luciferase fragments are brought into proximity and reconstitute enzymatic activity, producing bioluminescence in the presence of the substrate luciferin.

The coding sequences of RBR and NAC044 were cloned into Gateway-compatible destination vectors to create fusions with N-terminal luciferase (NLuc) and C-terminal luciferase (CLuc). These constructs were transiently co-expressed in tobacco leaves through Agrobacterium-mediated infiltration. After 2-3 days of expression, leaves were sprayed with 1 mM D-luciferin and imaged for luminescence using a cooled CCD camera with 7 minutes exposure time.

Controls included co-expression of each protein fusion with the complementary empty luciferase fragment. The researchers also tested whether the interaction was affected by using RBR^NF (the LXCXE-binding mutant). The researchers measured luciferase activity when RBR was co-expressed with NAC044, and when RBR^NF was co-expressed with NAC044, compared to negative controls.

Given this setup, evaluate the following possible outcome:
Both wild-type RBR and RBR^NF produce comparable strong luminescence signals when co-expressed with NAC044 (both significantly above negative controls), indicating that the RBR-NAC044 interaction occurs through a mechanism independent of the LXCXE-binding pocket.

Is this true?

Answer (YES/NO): NO